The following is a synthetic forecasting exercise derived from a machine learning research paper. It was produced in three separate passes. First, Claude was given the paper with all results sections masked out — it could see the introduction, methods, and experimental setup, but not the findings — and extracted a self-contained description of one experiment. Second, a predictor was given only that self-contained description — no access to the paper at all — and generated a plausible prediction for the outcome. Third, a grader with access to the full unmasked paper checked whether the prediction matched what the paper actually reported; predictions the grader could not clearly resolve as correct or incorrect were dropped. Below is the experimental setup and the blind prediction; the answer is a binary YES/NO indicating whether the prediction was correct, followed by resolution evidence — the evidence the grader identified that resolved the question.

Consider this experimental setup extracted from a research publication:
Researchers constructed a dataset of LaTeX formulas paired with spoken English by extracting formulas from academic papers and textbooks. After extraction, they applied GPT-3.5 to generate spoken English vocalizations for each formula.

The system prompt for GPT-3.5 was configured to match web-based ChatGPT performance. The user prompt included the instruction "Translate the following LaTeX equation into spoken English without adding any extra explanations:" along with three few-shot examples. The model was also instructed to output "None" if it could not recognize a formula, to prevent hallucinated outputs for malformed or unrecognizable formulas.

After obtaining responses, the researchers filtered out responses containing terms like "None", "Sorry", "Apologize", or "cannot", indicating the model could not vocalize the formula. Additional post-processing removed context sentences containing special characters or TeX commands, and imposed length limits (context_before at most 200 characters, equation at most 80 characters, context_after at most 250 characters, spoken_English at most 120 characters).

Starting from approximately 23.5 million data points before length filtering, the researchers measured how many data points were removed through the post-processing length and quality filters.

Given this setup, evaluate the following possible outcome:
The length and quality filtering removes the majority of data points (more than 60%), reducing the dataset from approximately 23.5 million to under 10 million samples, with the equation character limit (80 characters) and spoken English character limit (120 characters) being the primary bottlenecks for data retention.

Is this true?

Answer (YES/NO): NO